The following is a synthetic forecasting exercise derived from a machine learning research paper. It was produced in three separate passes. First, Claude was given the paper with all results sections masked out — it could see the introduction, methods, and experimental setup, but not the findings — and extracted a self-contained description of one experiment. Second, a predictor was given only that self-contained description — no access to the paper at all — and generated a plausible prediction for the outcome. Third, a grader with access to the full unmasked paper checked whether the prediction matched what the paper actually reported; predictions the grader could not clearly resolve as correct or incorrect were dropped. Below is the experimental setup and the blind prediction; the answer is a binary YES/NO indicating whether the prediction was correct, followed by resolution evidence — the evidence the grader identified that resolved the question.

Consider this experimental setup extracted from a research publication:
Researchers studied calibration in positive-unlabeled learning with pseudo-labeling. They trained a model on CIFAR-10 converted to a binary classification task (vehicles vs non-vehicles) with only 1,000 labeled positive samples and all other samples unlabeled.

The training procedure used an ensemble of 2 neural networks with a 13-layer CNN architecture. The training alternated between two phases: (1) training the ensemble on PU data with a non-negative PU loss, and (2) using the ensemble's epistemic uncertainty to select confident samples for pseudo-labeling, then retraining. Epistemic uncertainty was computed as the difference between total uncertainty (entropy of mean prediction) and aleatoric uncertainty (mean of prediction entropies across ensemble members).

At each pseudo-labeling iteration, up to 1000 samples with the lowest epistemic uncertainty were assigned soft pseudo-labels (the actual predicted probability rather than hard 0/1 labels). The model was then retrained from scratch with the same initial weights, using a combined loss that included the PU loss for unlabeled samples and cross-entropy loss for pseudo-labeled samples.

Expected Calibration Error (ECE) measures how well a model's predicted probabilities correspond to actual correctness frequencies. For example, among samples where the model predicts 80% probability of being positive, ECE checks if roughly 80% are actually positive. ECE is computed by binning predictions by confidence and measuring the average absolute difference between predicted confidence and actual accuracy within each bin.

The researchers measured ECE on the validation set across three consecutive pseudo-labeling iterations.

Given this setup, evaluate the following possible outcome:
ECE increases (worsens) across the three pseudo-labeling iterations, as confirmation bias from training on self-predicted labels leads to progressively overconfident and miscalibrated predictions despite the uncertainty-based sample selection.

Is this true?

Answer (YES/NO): NO